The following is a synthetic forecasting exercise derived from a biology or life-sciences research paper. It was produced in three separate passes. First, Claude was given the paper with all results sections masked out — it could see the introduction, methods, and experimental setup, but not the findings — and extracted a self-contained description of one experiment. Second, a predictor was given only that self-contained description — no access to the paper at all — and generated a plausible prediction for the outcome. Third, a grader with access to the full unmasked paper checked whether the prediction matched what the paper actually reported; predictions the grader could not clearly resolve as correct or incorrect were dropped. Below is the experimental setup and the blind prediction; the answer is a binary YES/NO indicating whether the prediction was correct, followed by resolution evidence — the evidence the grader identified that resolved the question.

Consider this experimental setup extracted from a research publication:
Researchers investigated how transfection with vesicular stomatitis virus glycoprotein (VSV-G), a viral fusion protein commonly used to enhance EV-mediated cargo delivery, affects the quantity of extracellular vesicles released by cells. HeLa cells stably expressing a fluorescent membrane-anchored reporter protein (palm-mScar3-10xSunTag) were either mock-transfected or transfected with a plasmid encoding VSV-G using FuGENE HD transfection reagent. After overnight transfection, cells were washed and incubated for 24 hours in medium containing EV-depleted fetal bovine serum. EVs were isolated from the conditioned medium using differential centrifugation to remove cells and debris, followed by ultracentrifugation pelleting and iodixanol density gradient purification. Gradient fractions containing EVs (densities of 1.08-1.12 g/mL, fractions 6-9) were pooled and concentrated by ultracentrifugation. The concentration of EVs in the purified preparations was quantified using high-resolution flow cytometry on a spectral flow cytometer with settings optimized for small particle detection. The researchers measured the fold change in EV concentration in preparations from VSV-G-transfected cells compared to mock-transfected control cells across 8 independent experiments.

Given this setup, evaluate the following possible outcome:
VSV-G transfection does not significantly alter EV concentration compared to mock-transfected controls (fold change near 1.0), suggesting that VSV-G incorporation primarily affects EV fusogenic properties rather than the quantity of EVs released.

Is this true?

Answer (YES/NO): NO